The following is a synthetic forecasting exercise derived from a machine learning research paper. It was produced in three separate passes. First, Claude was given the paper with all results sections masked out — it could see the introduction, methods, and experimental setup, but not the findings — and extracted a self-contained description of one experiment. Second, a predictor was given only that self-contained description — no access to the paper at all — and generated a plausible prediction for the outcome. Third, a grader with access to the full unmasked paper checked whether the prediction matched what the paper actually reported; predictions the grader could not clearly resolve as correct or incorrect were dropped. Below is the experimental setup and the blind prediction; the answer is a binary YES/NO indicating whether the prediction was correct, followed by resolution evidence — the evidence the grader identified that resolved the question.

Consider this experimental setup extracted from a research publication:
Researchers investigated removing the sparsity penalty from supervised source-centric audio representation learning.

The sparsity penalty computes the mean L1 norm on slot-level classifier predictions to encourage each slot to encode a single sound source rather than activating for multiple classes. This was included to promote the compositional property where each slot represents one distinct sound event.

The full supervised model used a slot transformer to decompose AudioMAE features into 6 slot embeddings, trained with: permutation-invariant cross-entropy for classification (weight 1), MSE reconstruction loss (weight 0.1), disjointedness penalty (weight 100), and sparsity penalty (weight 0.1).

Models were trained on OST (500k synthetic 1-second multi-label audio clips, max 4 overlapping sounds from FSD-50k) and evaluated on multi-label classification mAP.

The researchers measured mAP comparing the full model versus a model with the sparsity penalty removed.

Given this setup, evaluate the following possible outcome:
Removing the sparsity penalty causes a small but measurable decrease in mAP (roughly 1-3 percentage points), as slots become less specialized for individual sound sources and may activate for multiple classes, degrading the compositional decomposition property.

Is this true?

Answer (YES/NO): NO